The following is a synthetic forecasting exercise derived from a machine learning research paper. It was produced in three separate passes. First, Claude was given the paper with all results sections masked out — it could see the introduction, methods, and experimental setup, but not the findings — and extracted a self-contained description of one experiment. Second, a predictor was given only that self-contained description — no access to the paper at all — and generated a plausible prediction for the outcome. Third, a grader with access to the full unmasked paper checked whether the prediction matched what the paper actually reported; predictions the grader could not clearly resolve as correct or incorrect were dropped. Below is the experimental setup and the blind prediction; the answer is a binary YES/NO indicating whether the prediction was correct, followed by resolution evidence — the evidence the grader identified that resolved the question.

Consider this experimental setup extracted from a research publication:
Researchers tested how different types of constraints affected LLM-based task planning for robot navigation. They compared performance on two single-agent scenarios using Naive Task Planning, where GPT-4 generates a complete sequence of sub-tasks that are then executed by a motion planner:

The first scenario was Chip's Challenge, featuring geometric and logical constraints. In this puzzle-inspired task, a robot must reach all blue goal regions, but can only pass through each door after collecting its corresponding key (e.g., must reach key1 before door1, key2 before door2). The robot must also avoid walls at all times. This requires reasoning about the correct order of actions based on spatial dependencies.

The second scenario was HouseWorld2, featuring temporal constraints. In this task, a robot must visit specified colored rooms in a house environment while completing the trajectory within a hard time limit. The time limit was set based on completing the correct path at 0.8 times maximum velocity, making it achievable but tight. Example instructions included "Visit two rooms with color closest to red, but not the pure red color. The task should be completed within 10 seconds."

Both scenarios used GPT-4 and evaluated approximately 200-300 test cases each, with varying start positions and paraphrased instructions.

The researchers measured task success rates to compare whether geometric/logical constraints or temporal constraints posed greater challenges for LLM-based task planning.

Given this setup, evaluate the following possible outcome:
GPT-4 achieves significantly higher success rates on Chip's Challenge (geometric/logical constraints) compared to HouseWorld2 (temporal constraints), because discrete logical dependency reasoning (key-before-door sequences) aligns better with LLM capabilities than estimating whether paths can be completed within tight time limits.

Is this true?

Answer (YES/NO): NO